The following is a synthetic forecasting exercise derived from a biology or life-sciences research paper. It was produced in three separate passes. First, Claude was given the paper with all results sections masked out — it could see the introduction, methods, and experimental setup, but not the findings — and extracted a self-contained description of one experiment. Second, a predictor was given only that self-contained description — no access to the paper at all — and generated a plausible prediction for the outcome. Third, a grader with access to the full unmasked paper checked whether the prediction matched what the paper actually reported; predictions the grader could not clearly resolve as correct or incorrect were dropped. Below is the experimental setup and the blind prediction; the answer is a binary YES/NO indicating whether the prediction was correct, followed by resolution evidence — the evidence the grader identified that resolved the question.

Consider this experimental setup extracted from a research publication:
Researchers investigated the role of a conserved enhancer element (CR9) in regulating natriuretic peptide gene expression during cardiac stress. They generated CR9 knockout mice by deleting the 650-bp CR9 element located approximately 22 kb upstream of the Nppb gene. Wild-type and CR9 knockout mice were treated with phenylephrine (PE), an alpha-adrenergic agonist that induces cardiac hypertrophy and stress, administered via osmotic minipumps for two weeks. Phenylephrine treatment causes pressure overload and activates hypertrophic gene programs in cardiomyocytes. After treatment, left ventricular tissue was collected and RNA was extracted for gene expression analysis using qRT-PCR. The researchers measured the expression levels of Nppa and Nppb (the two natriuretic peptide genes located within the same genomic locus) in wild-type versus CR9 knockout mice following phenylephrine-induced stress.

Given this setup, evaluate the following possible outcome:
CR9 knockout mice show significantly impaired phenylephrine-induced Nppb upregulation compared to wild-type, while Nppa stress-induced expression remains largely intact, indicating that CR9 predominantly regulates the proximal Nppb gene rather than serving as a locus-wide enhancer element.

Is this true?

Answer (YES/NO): NO